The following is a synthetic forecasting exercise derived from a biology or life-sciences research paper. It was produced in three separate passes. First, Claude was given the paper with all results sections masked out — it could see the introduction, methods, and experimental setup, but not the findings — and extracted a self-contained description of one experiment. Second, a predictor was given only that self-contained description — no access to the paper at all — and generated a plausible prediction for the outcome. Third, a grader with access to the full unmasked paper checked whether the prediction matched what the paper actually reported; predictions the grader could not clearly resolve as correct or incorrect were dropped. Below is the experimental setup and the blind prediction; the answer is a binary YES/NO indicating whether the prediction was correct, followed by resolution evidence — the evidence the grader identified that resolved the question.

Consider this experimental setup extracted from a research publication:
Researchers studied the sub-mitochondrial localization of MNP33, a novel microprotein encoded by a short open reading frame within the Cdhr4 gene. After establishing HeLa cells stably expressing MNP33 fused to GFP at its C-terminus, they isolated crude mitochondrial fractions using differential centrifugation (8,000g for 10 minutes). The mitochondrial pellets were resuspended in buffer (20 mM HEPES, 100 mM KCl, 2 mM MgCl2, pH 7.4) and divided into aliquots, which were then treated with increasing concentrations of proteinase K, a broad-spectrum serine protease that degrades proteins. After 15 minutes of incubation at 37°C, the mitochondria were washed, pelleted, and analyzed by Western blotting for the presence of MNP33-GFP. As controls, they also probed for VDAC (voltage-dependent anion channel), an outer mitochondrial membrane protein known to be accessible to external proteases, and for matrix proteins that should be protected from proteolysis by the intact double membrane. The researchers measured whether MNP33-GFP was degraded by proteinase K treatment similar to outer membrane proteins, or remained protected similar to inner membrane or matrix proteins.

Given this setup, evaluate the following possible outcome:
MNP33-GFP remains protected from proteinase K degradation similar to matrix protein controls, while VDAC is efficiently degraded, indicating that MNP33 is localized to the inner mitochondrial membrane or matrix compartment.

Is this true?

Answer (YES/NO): YES